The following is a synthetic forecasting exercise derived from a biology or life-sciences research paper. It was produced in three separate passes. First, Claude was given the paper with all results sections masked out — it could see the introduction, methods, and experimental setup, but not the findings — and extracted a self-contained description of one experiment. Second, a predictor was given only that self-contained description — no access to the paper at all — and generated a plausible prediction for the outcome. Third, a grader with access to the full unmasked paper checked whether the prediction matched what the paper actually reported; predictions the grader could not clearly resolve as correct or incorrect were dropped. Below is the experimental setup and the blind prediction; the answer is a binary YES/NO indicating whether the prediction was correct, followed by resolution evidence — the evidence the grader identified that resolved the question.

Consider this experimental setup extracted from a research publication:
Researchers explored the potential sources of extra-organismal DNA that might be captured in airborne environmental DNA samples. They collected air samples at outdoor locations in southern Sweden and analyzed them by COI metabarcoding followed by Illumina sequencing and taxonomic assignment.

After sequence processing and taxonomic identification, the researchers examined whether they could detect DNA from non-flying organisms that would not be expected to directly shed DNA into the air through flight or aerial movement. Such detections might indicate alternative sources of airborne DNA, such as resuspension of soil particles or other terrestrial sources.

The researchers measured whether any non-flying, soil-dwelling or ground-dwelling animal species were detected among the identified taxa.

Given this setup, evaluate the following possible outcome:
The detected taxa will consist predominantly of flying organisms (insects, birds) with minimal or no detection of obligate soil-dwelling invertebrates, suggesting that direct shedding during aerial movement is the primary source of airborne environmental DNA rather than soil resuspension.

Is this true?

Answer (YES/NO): NO